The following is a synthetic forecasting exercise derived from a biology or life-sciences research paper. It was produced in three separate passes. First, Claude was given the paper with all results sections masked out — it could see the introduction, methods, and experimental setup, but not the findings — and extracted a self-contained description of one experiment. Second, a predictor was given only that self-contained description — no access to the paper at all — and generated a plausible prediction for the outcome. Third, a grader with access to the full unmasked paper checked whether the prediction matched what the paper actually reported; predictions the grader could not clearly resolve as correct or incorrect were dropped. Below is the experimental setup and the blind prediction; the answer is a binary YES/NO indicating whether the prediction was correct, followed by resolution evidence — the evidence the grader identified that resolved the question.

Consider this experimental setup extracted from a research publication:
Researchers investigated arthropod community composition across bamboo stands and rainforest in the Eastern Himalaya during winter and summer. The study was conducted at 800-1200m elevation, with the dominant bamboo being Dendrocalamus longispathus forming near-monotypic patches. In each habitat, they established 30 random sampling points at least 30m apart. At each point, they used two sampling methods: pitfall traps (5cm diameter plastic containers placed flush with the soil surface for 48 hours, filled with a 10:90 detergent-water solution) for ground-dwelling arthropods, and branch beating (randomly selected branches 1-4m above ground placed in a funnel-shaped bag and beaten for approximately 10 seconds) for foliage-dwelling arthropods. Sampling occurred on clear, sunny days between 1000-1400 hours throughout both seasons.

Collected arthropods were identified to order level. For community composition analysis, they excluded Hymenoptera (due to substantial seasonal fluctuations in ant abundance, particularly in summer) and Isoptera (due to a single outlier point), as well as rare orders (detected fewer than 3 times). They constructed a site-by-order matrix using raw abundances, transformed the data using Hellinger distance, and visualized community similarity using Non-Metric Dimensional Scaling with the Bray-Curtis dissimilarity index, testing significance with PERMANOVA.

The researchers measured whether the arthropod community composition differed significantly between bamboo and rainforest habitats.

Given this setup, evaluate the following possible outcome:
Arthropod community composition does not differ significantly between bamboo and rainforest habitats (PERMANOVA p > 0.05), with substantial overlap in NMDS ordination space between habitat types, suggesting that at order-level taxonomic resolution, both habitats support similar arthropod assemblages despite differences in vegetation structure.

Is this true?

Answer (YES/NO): NO